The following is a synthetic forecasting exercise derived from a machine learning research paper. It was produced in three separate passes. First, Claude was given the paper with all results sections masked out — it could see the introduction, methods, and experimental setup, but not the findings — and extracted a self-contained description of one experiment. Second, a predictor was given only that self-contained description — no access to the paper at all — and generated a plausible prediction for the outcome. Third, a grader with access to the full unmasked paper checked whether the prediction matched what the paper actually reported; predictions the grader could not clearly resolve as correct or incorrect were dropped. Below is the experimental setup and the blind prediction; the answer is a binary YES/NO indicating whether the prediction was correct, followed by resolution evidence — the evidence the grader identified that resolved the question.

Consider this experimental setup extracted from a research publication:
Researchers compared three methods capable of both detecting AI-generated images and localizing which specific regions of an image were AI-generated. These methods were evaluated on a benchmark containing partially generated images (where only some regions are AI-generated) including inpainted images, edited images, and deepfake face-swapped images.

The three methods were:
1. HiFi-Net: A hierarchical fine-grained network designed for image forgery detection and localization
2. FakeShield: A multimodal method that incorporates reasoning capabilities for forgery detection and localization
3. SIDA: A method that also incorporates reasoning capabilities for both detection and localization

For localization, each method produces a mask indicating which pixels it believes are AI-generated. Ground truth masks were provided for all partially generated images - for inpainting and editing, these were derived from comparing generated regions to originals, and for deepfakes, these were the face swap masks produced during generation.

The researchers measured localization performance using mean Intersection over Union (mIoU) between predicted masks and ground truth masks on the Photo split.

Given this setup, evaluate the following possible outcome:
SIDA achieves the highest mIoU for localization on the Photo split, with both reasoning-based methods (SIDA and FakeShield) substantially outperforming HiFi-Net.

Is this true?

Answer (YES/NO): NO